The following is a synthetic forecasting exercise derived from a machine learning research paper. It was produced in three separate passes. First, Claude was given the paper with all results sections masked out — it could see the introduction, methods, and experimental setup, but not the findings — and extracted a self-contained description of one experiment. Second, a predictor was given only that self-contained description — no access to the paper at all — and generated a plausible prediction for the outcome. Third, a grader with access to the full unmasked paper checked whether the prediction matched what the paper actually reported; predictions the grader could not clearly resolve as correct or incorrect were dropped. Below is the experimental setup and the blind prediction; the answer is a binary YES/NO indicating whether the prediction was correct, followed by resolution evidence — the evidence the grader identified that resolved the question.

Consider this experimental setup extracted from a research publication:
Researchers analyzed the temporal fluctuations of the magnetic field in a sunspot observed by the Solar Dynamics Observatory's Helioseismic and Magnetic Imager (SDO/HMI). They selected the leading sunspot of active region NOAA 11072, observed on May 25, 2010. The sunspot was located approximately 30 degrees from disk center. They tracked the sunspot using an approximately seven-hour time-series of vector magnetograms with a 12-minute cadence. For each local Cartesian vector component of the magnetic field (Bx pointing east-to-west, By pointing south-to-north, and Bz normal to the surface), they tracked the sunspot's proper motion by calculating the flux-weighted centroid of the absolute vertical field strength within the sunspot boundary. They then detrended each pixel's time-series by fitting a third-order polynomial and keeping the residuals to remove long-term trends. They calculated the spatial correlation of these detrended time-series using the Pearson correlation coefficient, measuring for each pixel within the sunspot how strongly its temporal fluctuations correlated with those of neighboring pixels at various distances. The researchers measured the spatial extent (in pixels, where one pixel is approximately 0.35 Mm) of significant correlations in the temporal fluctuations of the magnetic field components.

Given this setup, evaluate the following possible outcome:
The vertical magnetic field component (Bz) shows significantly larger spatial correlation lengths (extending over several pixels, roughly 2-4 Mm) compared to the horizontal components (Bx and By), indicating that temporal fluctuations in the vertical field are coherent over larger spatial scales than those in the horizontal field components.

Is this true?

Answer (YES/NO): NO